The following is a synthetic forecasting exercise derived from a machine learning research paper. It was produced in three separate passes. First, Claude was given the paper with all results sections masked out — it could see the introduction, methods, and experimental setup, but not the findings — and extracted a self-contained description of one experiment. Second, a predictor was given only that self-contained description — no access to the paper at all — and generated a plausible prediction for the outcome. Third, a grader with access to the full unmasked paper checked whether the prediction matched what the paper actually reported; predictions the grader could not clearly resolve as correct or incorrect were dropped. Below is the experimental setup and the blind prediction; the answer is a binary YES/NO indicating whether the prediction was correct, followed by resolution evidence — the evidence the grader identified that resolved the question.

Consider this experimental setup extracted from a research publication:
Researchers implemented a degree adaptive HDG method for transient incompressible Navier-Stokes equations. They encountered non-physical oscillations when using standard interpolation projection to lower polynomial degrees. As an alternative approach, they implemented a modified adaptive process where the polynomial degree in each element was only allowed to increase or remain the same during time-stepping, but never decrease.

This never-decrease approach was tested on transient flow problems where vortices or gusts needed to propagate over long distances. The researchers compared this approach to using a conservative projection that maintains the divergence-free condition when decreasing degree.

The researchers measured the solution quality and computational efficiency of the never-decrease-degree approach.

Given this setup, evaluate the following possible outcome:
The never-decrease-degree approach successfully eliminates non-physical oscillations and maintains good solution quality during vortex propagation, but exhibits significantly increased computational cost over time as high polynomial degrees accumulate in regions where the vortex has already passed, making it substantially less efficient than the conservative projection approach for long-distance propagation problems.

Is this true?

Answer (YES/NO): YES